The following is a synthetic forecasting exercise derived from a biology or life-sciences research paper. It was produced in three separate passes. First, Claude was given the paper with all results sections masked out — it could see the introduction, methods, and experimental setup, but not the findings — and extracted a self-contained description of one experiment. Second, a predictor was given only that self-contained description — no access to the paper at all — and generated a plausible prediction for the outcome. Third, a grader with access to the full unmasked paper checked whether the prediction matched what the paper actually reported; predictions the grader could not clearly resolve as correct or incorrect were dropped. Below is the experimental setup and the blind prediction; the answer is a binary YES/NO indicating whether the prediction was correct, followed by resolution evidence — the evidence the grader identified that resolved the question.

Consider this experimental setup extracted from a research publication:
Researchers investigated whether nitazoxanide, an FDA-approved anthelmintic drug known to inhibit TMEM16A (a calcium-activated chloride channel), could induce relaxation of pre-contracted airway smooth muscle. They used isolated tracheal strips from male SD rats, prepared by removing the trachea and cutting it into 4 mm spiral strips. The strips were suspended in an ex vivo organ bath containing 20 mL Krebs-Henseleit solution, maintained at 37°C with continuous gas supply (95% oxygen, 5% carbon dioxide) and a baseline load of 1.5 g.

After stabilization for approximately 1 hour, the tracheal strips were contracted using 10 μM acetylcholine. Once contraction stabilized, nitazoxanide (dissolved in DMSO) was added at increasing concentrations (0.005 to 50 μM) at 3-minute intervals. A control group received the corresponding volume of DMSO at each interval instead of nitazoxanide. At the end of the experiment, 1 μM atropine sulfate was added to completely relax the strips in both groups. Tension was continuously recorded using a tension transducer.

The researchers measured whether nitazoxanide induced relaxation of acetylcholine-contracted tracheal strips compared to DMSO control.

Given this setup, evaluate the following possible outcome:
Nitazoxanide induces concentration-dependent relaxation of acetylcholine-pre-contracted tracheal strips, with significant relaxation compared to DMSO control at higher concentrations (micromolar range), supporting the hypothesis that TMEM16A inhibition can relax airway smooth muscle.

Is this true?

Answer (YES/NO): YES